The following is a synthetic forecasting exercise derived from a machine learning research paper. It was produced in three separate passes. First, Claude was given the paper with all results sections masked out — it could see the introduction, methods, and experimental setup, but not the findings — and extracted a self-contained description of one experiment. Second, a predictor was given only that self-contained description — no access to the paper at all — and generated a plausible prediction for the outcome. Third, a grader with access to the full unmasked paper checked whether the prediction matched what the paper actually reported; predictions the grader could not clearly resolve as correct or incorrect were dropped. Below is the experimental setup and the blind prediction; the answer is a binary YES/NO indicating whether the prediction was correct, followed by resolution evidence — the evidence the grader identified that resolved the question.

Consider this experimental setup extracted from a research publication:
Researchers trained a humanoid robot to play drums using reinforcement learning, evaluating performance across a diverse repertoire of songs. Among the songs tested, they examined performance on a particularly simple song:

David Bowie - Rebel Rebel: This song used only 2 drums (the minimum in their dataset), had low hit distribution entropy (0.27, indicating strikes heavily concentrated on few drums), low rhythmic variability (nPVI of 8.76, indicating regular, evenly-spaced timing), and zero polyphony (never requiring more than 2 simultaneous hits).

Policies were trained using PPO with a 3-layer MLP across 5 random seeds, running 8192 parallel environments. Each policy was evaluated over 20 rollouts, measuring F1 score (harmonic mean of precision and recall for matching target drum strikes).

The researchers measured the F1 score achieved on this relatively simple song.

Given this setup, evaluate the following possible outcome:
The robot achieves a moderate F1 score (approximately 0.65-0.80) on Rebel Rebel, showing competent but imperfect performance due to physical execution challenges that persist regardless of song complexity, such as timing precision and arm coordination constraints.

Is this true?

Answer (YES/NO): NO